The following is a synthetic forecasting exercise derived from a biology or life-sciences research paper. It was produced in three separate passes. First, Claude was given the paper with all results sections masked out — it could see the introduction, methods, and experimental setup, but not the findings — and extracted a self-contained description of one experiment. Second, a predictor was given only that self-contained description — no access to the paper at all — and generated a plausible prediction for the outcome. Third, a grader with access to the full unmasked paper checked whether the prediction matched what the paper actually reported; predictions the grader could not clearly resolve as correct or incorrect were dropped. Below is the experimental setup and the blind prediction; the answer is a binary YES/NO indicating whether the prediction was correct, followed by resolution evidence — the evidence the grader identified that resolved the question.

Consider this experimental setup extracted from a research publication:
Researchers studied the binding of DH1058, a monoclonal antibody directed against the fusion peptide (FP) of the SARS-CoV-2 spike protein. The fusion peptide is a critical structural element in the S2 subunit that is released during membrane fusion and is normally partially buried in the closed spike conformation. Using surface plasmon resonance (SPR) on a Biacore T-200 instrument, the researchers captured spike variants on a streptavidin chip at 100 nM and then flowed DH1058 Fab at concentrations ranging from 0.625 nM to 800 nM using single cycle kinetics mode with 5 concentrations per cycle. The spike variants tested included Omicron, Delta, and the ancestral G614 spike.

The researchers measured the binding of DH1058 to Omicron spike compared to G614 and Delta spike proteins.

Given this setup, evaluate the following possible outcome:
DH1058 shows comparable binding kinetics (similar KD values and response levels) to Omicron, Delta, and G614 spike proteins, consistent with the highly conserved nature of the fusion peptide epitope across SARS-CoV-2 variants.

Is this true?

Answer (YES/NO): YES